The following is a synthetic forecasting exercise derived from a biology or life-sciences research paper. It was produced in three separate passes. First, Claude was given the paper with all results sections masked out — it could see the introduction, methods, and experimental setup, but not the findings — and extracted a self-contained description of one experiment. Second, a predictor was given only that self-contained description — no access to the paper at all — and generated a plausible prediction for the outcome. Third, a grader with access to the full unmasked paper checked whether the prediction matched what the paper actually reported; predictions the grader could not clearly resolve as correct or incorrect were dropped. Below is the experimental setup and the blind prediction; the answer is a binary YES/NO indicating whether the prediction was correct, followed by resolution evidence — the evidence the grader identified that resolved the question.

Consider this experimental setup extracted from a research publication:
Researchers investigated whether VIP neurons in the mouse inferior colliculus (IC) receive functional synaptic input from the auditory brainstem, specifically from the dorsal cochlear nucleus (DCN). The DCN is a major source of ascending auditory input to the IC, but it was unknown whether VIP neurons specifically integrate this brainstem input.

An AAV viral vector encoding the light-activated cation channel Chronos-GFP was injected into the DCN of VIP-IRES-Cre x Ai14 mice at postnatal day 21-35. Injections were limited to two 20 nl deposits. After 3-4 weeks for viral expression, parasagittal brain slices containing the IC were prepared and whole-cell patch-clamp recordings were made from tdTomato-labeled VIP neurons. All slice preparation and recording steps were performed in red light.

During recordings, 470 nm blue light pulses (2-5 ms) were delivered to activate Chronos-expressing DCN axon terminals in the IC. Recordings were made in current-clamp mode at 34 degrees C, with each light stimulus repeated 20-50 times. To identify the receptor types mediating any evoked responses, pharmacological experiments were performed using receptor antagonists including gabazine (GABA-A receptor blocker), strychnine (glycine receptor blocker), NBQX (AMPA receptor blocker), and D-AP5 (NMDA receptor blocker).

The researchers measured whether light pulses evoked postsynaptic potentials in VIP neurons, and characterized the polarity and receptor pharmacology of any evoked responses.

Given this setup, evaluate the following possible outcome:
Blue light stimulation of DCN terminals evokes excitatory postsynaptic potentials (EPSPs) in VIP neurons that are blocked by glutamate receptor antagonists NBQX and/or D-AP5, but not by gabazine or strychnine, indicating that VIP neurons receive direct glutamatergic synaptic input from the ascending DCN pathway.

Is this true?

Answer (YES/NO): YES